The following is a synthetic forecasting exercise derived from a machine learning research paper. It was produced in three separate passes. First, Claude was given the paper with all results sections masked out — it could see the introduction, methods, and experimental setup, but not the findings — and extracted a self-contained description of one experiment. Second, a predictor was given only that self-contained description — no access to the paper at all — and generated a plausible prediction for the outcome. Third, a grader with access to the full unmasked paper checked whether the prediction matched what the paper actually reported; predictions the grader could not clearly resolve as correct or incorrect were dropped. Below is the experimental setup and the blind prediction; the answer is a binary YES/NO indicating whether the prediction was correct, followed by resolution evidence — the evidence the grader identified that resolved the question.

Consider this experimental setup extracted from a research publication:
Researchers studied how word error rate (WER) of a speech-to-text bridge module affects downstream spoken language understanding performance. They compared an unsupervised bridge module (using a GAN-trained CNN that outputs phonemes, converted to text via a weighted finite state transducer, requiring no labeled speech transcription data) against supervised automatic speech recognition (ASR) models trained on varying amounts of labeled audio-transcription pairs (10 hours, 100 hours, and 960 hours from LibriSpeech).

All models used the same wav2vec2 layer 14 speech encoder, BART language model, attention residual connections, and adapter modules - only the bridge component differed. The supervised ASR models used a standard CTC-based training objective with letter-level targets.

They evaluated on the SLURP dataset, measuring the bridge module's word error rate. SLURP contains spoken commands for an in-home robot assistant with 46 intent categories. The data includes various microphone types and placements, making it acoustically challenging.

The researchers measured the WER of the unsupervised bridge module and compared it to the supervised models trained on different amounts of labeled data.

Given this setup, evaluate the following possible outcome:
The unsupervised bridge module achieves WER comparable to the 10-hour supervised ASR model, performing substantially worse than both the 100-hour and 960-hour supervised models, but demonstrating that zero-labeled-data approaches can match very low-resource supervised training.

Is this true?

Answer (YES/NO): NO